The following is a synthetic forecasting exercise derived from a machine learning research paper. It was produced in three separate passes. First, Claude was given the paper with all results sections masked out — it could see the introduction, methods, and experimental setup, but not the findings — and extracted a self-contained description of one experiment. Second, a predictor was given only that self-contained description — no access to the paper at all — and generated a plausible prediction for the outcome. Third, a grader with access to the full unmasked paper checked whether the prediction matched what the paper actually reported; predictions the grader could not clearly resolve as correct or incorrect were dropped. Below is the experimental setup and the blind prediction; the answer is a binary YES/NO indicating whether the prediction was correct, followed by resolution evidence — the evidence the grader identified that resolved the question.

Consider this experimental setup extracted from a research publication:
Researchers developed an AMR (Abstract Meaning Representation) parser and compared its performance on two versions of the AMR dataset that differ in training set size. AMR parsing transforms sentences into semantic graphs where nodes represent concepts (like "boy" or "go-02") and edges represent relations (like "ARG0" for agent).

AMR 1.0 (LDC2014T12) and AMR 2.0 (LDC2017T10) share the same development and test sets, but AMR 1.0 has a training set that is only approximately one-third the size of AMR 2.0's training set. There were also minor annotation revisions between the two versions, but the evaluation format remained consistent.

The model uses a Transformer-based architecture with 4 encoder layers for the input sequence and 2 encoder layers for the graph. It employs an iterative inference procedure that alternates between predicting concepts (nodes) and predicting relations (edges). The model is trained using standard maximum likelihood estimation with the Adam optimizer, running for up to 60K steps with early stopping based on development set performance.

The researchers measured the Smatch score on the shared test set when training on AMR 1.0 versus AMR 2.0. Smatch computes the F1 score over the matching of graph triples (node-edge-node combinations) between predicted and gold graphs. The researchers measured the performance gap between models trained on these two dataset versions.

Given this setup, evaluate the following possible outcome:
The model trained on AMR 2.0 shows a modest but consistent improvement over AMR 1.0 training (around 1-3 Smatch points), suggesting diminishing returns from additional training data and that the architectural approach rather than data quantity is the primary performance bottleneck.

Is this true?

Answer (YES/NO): NO